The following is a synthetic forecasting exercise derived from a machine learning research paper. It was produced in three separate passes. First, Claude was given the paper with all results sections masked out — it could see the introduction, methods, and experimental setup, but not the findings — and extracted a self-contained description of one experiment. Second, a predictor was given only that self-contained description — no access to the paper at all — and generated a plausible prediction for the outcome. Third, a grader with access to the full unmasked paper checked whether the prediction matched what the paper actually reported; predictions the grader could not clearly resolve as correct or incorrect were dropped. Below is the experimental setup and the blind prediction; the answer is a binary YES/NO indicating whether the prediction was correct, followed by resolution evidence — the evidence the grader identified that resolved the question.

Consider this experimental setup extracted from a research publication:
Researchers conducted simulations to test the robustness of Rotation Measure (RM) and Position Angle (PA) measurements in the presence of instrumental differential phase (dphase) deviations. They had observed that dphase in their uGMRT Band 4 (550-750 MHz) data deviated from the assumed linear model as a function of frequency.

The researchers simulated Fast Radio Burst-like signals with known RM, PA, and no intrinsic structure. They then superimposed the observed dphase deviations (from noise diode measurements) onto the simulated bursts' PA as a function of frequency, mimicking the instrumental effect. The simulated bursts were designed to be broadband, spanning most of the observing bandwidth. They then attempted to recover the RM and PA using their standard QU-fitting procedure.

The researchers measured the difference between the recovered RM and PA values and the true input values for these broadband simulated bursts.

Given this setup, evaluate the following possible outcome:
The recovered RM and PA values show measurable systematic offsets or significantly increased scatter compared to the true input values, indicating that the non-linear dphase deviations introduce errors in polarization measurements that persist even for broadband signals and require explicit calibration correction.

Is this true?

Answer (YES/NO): NO